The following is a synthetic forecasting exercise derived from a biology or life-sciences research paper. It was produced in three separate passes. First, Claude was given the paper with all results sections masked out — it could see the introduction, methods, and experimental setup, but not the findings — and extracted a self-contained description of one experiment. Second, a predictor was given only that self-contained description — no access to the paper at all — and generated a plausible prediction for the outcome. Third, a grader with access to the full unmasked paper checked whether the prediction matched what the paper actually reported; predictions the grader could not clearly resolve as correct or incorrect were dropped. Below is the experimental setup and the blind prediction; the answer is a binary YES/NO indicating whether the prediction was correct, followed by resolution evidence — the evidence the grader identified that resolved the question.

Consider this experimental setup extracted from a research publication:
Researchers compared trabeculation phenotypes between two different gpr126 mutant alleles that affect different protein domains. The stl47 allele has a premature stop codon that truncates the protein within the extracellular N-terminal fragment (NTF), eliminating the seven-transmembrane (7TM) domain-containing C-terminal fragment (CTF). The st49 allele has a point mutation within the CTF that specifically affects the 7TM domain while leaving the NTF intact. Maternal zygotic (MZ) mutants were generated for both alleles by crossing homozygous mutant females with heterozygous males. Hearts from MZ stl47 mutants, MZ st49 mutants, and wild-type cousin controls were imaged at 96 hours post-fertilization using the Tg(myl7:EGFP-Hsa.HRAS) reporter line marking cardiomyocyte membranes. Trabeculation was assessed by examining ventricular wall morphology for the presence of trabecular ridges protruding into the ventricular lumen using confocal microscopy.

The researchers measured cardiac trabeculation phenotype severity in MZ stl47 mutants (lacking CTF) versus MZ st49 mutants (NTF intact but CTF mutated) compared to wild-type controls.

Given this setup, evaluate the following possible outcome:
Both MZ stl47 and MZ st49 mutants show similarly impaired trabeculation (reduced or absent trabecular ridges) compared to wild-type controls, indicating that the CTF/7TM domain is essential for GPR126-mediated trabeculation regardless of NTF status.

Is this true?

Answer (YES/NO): NO